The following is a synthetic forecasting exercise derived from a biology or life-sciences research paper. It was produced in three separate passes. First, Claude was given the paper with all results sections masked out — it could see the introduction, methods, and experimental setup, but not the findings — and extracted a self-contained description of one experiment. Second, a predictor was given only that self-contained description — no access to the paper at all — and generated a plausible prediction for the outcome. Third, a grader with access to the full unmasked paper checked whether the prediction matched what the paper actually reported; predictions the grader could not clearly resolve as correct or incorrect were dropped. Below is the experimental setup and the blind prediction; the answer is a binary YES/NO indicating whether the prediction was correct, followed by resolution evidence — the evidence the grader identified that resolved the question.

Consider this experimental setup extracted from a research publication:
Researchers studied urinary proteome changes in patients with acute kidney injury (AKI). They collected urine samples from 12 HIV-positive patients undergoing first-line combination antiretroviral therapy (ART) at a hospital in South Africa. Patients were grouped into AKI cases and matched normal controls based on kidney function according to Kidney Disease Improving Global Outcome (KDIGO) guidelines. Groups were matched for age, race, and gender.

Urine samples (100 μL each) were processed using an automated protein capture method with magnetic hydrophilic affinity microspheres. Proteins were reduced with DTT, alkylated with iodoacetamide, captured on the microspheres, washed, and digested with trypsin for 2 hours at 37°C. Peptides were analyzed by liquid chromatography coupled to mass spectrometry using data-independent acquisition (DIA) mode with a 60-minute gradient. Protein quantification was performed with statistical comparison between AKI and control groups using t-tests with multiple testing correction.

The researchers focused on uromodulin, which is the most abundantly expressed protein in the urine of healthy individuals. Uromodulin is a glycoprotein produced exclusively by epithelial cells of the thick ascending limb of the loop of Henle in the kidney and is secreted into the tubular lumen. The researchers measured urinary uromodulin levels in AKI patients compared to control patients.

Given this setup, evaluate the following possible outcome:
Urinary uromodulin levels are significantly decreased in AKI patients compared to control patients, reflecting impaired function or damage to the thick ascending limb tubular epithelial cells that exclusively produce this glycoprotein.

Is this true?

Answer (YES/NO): YES